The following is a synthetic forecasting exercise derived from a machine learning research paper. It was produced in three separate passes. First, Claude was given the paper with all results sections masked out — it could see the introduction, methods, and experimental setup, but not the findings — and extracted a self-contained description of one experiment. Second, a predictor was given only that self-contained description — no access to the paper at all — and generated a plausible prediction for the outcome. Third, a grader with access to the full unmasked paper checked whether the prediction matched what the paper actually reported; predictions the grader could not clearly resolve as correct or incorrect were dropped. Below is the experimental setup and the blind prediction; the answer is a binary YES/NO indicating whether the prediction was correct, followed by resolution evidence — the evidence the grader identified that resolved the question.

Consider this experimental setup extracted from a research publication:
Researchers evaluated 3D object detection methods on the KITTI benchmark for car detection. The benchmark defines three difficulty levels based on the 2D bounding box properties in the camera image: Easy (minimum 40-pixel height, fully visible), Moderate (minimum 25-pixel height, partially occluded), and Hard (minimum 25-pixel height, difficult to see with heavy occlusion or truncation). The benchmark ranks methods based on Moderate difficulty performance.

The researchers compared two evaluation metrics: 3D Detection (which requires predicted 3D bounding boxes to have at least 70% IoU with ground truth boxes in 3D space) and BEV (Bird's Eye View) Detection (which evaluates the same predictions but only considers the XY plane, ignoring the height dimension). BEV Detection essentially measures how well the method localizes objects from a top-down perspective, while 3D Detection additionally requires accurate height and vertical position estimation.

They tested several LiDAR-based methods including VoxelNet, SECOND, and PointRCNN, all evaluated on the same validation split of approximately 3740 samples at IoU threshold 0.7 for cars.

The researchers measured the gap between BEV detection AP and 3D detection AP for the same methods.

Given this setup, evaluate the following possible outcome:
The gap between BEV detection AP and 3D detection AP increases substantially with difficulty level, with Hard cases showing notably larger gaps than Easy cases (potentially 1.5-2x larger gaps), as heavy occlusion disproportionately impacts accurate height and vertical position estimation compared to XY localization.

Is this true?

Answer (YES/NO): NO